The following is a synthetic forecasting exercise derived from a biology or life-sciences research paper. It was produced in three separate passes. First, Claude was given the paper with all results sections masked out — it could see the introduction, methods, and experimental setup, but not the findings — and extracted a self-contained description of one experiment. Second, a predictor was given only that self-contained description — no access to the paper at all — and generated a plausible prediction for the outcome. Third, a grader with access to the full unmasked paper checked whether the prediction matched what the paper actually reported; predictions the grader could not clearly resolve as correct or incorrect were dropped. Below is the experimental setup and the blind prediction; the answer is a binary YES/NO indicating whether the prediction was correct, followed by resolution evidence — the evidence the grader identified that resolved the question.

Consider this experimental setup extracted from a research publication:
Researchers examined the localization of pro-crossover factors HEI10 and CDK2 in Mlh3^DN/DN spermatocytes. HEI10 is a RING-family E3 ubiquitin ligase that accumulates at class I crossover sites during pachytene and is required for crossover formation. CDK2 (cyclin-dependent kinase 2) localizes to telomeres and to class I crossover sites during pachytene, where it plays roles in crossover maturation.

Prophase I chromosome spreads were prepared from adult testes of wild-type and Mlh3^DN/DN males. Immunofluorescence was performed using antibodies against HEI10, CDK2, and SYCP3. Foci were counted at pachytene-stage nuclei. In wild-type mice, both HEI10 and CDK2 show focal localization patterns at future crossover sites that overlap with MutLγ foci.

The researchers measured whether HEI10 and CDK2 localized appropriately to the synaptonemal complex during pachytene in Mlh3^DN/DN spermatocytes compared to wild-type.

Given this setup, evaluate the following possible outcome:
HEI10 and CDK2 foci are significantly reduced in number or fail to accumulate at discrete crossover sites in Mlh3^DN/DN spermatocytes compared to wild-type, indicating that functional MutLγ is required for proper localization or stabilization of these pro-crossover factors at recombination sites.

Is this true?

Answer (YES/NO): NO